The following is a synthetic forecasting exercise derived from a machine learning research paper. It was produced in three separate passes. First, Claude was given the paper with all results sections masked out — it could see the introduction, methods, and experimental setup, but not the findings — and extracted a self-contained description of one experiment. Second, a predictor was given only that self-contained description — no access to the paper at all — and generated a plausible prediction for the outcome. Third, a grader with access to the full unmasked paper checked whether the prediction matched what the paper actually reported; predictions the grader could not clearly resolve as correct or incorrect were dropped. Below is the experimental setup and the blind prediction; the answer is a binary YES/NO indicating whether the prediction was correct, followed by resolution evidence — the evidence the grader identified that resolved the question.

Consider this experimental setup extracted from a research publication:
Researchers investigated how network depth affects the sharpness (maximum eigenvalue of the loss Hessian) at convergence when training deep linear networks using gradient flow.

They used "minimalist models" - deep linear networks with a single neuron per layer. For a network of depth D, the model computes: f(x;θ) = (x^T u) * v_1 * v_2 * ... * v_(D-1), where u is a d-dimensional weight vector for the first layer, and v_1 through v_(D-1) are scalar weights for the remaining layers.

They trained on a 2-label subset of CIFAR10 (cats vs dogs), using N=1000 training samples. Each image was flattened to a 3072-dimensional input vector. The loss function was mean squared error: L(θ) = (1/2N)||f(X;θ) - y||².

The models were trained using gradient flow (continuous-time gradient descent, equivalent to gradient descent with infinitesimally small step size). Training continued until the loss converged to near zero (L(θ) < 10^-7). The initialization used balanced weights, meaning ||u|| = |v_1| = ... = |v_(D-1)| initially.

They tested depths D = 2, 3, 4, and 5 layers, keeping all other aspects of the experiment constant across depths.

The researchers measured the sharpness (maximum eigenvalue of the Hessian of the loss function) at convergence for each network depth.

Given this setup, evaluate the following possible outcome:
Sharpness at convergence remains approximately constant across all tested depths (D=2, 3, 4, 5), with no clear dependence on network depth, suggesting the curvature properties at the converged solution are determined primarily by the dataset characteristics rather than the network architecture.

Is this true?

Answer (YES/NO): NO